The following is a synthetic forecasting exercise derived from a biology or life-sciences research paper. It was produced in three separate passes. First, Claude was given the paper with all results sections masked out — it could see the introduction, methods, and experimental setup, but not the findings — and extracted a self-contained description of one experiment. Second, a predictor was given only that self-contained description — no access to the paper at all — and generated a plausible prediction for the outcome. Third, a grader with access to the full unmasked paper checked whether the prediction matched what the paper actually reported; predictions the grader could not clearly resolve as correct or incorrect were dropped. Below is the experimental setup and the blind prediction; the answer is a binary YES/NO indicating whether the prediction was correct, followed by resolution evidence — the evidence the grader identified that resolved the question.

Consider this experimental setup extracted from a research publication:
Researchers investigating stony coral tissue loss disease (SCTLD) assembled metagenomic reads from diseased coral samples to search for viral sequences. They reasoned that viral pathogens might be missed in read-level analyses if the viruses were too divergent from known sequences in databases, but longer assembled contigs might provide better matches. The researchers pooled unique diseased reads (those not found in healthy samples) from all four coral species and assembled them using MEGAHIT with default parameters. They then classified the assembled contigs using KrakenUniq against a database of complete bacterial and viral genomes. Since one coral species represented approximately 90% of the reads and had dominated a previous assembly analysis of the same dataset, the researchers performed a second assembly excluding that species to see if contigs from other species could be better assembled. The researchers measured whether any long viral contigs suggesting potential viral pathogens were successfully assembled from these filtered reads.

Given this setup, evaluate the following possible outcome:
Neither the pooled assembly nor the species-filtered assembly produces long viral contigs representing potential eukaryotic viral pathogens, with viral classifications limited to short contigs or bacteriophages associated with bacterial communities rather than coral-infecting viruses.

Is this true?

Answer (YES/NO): YES